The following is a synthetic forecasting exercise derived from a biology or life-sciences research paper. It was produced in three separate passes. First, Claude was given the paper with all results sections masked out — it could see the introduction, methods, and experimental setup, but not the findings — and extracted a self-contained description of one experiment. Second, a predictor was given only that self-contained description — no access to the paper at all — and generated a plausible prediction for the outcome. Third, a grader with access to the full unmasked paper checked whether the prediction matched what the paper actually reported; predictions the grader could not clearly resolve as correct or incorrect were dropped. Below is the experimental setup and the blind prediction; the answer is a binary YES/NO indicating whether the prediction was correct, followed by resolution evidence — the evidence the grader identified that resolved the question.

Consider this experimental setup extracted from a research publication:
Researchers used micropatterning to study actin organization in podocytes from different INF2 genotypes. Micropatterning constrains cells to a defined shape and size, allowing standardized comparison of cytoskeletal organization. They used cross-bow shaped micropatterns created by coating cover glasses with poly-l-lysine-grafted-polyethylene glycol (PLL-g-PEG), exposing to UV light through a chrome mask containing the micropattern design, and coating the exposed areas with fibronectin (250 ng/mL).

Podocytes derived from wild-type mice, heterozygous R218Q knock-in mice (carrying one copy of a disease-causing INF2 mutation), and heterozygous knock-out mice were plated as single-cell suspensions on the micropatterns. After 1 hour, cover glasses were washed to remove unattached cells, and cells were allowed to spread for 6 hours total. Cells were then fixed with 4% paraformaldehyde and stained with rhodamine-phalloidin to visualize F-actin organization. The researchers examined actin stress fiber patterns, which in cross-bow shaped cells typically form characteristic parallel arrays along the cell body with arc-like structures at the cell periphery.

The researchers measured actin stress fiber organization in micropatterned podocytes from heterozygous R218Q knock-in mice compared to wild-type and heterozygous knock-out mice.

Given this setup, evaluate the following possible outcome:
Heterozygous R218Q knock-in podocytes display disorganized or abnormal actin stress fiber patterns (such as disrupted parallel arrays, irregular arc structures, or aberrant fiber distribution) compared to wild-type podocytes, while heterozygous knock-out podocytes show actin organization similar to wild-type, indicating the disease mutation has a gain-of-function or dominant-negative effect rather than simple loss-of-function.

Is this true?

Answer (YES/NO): YES